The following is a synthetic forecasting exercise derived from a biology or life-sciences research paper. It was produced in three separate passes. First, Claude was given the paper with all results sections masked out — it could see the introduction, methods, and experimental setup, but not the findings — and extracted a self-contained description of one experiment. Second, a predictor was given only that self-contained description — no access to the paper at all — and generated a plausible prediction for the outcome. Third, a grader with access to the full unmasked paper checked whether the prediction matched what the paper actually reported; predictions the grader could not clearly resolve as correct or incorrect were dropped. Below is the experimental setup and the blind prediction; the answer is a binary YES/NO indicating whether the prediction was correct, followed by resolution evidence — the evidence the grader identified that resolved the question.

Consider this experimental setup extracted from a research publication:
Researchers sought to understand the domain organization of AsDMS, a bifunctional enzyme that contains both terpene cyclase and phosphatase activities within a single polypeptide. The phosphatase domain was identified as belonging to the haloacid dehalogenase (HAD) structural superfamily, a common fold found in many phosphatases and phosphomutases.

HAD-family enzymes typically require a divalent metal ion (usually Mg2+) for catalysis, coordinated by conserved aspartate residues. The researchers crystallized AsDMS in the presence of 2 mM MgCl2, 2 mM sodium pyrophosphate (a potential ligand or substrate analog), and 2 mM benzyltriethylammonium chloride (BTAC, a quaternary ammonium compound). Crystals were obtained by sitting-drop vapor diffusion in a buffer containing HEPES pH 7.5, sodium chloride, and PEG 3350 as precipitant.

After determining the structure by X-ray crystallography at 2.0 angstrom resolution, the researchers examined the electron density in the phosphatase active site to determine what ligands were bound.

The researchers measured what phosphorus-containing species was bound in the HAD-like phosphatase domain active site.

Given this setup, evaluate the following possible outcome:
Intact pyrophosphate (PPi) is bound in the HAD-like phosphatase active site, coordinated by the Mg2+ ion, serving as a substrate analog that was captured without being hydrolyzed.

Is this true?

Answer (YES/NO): NO